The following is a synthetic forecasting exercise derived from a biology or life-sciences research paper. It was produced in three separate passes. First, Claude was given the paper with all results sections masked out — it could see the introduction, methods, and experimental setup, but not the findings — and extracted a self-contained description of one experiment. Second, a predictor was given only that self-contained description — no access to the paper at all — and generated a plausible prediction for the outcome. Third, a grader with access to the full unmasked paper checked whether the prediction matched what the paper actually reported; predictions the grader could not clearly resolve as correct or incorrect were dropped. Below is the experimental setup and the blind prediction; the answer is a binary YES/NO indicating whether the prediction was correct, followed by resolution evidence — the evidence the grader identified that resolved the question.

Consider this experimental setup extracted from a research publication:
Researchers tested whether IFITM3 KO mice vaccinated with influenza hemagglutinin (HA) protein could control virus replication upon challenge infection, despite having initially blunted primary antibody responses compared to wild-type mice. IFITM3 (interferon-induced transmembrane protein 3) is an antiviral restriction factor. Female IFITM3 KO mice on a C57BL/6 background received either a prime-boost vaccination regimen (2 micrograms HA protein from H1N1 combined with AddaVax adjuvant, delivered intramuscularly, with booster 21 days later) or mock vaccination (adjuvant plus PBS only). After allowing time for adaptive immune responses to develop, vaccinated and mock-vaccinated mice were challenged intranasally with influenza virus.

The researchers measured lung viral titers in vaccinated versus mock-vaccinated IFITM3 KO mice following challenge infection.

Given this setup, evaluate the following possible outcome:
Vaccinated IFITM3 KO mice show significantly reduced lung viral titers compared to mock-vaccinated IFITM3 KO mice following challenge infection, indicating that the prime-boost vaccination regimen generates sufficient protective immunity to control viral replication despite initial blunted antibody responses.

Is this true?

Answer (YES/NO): YES